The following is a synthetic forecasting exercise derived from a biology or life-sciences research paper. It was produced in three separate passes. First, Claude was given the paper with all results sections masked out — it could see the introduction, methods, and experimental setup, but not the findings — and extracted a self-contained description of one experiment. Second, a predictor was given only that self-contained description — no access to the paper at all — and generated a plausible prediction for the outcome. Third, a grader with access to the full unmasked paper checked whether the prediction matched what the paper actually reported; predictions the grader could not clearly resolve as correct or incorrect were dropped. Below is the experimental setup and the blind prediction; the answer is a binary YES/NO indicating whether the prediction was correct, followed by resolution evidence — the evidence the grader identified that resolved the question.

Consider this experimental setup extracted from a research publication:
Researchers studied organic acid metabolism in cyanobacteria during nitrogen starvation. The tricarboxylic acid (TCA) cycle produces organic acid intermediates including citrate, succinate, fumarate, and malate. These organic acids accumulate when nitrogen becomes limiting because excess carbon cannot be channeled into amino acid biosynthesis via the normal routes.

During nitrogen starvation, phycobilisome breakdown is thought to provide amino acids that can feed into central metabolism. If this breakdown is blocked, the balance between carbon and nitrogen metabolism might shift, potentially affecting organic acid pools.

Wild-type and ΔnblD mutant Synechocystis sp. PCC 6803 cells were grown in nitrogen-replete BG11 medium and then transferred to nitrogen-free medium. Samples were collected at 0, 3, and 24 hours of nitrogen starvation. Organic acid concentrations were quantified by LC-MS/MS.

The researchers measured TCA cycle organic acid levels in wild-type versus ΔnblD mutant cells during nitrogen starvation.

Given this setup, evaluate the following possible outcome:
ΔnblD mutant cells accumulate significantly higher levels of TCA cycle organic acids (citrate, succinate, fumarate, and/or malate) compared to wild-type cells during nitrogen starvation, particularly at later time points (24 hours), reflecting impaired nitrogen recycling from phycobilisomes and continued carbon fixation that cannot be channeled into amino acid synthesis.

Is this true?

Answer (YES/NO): NO